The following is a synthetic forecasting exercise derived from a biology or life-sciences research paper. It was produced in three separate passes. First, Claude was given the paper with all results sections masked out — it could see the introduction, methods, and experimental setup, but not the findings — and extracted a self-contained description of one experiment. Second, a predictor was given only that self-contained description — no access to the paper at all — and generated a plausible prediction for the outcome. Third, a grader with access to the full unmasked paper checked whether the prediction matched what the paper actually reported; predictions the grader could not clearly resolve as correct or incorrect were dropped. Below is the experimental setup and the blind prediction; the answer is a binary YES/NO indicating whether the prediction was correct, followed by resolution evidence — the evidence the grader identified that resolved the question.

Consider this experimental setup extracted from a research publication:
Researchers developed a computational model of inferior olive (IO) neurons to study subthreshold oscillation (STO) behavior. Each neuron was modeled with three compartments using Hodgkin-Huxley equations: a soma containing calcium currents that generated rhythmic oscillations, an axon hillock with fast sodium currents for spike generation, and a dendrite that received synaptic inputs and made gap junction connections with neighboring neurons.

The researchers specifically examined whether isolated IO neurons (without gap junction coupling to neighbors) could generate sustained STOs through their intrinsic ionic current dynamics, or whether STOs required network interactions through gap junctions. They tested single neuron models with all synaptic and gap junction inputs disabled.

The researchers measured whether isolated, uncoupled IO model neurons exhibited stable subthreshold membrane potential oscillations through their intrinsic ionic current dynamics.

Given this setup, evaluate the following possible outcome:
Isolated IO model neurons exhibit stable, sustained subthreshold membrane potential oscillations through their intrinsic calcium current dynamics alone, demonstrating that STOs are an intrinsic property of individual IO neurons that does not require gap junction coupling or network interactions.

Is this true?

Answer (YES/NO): YES